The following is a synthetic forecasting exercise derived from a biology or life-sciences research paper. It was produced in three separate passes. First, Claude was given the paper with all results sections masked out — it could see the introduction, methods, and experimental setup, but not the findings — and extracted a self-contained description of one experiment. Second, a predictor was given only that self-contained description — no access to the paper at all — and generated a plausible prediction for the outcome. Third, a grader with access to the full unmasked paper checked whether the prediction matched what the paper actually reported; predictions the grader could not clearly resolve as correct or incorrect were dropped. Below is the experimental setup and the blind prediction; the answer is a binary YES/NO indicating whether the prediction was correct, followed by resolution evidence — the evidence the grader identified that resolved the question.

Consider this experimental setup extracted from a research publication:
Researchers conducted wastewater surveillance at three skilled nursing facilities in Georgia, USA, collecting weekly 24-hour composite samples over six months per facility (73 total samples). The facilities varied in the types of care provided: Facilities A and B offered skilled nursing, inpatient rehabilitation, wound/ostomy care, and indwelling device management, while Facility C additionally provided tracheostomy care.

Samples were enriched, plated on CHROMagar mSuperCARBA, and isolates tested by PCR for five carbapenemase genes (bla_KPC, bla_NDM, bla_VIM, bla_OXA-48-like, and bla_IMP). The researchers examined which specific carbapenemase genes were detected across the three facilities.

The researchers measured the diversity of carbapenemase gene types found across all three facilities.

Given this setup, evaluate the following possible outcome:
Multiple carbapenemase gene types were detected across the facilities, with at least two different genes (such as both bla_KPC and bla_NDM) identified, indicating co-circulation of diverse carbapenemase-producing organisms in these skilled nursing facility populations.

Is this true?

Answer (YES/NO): NO